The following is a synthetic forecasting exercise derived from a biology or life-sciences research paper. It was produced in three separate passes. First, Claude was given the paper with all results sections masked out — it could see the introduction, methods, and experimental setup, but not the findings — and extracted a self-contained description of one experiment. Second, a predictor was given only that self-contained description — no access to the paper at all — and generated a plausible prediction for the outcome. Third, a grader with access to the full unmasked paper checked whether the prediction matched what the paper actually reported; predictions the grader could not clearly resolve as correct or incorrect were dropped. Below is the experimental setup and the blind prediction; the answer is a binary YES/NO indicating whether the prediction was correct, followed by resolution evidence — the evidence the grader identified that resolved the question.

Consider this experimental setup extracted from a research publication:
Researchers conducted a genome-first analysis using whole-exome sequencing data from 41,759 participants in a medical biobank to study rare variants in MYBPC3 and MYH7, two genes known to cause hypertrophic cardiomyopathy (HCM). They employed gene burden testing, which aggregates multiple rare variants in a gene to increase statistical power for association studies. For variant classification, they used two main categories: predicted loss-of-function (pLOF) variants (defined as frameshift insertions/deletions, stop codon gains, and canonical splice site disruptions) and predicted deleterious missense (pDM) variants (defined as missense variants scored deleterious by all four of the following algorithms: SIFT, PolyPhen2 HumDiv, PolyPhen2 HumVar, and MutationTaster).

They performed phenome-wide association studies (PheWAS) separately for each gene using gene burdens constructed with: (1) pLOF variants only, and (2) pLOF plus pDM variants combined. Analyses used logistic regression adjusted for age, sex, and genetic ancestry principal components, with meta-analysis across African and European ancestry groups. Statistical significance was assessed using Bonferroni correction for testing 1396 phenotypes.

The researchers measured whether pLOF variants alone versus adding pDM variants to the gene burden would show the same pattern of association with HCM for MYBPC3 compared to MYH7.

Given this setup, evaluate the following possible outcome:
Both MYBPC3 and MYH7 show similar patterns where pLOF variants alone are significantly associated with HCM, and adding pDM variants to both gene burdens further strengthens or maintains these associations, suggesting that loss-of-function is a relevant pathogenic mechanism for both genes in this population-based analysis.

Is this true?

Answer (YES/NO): NO